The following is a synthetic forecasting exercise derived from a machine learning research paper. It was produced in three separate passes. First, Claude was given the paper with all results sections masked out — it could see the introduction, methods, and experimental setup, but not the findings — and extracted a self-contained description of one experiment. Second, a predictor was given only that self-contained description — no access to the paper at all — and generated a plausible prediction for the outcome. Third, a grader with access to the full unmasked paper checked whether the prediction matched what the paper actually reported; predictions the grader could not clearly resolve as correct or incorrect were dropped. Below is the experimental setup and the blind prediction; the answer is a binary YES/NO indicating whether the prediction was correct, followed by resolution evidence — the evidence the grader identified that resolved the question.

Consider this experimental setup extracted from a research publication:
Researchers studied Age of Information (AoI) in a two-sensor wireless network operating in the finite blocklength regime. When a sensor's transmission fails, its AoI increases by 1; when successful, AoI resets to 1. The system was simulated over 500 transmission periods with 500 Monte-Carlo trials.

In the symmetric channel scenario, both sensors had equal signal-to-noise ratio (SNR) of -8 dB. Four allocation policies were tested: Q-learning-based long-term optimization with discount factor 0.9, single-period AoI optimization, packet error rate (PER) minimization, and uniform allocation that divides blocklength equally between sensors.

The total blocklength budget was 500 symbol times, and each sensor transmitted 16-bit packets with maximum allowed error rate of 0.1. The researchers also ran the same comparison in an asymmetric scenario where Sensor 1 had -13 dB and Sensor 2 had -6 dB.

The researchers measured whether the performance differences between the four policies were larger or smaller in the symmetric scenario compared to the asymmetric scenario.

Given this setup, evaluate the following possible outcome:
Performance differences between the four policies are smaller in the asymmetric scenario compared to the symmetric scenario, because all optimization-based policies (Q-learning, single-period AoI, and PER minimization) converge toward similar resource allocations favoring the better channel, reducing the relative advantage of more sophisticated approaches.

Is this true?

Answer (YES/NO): NO